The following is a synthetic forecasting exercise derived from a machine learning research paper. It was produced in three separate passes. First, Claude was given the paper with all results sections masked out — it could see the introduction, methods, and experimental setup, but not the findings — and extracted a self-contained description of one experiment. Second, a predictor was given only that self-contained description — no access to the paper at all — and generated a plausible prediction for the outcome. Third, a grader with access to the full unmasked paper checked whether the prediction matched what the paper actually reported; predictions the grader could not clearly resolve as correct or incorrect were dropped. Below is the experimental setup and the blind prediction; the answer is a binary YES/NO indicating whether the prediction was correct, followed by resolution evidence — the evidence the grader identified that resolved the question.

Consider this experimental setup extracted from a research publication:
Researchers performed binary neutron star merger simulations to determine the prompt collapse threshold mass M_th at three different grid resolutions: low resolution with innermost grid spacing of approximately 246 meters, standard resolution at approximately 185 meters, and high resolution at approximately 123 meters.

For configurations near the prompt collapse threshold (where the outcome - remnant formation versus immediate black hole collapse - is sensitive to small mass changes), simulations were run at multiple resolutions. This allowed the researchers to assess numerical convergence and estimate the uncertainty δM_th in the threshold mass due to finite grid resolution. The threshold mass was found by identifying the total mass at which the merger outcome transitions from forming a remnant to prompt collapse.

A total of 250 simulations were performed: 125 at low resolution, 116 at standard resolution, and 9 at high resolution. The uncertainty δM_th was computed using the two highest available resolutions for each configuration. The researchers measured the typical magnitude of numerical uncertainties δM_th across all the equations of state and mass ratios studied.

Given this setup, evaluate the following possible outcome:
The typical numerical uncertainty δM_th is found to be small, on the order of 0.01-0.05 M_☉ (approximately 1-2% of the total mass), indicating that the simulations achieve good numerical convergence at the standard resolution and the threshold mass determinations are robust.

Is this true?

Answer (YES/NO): NO